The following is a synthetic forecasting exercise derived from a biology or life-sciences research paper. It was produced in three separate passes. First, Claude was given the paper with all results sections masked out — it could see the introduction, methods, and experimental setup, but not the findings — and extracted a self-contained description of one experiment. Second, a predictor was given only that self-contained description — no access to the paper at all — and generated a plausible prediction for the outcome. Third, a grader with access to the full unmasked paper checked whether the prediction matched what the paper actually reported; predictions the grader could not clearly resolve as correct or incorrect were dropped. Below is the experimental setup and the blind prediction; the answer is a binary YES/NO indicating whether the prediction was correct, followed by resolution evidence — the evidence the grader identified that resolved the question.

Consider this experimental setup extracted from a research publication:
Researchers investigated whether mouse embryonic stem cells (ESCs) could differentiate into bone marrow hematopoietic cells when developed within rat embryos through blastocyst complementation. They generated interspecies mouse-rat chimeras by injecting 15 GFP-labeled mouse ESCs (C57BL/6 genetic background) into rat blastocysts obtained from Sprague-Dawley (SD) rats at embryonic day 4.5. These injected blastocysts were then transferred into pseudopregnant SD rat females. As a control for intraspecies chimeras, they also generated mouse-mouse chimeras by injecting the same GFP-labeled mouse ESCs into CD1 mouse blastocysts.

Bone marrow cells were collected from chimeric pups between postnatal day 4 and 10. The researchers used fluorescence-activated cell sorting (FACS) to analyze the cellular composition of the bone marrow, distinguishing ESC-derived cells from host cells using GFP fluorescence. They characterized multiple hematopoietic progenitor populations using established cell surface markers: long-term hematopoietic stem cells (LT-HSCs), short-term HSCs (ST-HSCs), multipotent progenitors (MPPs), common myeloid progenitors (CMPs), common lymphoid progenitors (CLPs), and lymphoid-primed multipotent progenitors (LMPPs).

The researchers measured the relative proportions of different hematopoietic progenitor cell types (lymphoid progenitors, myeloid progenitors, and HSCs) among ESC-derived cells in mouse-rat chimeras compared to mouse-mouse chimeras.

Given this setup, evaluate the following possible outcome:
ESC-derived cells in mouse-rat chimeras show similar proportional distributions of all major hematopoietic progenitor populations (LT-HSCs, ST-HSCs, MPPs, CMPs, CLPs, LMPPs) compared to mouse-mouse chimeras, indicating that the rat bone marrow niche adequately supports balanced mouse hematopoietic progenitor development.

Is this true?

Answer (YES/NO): NO